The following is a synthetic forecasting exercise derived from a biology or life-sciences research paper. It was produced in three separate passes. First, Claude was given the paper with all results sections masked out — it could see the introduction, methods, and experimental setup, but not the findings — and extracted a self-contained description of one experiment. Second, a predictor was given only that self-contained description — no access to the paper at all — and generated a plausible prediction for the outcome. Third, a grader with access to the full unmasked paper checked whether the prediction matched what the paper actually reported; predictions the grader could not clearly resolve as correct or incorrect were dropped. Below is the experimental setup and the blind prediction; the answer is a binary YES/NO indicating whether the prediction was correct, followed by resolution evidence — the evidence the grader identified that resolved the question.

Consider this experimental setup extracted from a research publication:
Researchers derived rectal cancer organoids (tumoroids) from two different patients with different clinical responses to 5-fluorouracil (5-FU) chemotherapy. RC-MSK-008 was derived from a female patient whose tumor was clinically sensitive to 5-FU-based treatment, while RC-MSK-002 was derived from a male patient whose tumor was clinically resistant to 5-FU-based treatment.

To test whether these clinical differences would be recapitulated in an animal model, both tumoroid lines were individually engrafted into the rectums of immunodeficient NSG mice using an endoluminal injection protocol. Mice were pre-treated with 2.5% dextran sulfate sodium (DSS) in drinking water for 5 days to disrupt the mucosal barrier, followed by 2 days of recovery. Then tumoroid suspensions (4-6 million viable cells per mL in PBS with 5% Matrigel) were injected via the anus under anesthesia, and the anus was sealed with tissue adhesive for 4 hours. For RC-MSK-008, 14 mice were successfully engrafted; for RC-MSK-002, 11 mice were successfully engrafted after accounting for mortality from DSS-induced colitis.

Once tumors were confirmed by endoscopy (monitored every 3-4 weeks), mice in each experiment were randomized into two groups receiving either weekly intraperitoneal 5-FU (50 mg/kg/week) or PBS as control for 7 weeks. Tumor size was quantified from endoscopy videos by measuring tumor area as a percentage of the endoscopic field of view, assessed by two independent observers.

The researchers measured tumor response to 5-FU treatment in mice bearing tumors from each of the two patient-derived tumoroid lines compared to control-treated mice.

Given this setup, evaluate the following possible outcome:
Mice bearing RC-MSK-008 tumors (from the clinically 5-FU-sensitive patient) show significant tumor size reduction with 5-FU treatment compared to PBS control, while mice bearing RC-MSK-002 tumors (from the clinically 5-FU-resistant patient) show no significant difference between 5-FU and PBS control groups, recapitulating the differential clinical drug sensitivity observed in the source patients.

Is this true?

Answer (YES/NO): NO